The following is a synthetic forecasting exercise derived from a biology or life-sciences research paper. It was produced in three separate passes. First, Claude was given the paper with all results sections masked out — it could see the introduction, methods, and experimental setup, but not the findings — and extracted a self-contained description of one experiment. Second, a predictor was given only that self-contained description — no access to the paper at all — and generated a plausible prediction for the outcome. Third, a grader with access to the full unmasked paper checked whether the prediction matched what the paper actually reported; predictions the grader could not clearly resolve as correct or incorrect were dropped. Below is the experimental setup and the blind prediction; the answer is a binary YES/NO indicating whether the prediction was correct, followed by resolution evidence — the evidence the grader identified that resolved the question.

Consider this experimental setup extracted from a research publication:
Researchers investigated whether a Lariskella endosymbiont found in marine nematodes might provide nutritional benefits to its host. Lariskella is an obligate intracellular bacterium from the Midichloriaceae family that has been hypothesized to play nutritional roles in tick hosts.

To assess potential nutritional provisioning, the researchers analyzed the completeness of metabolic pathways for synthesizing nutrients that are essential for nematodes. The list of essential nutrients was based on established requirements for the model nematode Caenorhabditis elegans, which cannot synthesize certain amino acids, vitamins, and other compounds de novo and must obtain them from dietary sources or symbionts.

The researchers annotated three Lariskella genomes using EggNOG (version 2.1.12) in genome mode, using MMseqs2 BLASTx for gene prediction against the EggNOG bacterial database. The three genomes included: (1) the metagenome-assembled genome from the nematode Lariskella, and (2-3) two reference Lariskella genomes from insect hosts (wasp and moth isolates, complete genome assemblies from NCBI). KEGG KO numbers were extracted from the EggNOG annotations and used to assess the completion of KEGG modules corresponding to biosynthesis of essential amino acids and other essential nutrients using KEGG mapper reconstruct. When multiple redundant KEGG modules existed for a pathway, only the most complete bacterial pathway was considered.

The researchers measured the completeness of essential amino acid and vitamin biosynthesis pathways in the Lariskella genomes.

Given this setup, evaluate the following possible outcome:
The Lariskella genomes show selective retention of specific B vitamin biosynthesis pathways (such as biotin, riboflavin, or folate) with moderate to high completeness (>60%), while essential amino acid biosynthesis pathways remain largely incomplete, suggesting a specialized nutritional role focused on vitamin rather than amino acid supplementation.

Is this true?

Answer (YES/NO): YES